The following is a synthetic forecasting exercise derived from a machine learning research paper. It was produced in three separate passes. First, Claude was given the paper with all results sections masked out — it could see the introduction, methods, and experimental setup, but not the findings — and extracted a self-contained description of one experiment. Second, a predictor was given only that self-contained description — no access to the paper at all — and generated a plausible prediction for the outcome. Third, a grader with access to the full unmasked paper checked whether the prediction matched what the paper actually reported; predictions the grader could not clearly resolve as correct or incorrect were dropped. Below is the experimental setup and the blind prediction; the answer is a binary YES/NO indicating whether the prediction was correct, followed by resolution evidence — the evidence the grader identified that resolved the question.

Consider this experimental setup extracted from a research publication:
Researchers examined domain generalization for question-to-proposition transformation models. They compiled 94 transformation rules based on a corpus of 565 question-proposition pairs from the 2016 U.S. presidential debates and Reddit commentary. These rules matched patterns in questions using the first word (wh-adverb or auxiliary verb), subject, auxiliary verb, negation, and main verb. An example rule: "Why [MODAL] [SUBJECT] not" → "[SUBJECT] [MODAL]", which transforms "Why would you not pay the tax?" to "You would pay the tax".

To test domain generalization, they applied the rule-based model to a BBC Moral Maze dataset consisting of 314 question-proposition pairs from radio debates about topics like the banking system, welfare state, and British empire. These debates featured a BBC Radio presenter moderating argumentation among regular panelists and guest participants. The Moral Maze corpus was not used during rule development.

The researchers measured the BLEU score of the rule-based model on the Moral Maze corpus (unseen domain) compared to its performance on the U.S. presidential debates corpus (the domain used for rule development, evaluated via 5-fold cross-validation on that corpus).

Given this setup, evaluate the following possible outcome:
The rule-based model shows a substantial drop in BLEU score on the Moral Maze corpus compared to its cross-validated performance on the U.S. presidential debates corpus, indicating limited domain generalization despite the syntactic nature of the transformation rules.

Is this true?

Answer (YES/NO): NO